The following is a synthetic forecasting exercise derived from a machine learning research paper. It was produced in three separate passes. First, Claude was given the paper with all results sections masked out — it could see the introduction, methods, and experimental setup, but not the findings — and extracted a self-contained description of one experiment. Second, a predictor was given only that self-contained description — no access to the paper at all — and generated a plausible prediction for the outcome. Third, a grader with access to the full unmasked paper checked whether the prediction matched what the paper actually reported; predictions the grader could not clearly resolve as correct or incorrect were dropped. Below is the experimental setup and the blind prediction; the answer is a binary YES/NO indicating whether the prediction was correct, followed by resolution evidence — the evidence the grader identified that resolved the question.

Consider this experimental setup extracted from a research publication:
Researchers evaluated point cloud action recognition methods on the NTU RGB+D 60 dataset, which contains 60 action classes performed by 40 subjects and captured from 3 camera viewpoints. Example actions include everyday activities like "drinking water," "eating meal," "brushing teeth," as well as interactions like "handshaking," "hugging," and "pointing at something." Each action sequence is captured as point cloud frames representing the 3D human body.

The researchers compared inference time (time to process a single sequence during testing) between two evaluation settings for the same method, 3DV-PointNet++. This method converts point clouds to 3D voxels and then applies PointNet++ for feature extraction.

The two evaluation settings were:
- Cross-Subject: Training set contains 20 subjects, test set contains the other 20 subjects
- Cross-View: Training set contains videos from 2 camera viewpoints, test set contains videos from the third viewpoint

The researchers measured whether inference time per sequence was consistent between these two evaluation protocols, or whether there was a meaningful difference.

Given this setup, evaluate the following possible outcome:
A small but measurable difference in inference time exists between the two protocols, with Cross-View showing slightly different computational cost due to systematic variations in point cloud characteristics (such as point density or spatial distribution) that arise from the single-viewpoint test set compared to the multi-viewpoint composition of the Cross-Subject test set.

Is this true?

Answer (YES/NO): YES